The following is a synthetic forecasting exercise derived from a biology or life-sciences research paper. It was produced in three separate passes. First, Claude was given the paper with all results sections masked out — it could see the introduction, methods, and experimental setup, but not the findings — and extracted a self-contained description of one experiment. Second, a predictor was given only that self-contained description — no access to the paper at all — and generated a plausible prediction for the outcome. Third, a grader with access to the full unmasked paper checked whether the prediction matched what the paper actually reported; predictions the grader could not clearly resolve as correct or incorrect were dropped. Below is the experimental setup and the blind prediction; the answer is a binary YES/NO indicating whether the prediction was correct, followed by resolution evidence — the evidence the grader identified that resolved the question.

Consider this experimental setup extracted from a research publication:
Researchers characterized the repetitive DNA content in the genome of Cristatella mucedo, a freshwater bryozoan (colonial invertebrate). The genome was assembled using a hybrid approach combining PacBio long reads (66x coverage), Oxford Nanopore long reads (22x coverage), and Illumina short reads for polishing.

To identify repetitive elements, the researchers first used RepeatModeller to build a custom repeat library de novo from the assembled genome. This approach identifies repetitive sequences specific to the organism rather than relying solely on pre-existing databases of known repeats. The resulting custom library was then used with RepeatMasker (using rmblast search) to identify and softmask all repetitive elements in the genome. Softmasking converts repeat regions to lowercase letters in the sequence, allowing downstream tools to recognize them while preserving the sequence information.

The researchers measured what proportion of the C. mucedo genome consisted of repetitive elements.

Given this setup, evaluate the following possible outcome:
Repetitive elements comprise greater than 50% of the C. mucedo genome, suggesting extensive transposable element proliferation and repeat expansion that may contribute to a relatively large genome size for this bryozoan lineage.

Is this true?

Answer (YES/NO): NO